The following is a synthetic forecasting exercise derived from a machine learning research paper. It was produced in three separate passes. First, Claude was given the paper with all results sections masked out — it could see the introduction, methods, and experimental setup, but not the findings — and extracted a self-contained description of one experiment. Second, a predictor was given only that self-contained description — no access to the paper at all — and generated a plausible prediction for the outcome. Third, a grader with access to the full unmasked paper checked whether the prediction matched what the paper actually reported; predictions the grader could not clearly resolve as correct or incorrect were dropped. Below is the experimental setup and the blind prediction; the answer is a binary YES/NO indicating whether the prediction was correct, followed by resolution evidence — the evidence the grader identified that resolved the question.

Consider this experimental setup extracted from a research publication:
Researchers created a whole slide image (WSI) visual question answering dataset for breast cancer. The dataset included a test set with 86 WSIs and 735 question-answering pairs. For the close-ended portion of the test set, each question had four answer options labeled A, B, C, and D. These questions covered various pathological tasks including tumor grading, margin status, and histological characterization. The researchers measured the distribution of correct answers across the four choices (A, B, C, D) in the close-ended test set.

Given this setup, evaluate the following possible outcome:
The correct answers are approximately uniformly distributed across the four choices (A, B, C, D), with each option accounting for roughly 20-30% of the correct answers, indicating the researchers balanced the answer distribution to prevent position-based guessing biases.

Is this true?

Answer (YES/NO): NO